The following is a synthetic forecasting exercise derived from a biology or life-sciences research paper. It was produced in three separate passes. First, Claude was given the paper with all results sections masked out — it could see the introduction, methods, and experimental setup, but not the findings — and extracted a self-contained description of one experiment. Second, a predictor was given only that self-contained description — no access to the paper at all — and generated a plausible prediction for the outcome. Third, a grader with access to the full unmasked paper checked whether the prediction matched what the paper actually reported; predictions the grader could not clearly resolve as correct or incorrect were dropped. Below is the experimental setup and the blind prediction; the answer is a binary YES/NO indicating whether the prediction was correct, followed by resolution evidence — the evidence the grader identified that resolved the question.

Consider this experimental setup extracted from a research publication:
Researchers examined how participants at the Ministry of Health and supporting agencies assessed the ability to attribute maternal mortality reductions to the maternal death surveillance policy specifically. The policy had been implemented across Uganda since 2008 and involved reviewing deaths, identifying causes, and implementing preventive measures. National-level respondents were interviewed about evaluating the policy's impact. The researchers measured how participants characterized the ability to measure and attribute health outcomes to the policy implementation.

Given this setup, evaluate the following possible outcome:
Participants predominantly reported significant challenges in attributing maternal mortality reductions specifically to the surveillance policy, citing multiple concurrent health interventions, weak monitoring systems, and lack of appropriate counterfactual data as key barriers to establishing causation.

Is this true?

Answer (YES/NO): YES